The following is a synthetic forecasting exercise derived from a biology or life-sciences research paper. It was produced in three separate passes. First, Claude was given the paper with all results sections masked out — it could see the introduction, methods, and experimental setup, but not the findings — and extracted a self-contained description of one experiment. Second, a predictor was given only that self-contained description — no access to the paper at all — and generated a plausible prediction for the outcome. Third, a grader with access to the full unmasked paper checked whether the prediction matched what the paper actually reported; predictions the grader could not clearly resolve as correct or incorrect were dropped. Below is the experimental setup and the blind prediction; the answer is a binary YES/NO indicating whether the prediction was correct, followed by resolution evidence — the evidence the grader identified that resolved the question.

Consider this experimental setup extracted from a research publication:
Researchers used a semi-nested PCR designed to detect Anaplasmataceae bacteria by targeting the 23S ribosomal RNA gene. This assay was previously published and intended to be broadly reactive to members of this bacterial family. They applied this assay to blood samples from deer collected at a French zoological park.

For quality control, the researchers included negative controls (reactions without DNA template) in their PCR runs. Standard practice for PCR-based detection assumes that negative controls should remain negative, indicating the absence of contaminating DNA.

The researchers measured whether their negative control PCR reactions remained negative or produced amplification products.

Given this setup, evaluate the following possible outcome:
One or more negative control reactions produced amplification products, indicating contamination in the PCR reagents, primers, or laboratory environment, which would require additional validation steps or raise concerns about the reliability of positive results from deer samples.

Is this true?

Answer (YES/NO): YES